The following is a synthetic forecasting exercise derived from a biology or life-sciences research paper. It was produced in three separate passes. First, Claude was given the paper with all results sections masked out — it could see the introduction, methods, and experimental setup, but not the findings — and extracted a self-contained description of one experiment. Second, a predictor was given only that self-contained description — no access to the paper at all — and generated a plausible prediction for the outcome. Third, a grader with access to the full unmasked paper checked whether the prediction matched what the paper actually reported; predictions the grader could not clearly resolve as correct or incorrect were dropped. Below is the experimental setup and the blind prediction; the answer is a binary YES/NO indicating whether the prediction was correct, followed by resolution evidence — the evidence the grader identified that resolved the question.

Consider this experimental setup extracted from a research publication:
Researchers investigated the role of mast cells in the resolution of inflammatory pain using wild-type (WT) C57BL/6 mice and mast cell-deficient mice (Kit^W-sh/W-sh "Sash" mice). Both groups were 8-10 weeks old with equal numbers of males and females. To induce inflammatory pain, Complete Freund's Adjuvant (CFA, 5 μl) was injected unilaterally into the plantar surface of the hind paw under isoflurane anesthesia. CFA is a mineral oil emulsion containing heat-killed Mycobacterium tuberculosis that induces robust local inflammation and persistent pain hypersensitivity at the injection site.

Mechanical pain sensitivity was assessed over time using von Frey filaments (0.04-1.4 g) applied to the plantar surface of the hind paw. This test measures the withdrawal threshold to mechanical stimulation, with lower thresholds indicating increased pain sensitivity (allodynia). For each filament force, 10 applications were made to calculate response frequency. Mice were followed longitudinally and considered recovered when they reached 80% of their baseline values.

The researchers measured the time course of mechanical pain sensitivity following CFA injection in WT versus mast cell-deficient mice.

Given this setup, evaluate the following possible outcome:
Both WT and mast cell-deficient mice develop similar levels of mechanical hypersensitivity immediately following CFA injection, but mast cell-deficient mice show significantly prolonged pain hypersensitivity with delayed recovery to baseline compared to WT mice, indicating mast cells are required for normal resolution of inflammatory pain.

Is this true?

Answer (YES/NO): YES